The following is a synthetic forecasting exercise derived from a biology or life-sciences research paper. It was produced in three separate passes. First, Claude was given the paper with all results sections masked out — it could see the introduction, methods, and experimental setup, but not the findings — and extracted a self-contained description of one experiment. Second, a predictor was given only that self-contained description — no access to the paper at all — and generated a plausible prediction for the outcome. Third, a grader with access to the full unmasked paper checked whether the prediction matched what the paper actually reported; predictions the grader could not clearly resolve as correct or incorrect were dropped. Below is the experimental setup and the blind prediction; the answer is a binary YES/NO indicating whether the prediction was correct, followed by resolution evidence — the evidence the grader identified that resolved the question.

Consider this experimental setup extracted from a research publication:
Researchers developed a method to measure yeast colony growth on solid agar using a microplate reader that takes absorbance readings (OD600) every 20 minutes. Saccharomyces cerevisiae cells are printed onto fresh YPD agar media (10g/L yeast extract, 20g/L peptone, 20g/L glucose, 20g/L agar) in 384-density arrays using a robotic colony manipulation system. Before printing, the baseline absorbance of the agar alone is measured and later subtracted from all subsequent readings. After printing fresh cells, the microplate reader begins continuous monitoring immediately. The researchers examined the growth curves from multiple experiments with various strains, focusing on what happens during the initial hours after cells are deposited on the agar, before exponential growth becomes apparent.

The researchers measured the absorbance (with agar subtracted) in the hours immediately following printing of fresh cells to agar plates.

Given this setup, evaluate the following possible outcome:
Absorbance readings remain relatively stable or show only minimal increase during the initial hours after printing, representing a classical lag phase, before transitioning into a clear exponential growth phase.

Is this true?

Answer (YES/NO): NO